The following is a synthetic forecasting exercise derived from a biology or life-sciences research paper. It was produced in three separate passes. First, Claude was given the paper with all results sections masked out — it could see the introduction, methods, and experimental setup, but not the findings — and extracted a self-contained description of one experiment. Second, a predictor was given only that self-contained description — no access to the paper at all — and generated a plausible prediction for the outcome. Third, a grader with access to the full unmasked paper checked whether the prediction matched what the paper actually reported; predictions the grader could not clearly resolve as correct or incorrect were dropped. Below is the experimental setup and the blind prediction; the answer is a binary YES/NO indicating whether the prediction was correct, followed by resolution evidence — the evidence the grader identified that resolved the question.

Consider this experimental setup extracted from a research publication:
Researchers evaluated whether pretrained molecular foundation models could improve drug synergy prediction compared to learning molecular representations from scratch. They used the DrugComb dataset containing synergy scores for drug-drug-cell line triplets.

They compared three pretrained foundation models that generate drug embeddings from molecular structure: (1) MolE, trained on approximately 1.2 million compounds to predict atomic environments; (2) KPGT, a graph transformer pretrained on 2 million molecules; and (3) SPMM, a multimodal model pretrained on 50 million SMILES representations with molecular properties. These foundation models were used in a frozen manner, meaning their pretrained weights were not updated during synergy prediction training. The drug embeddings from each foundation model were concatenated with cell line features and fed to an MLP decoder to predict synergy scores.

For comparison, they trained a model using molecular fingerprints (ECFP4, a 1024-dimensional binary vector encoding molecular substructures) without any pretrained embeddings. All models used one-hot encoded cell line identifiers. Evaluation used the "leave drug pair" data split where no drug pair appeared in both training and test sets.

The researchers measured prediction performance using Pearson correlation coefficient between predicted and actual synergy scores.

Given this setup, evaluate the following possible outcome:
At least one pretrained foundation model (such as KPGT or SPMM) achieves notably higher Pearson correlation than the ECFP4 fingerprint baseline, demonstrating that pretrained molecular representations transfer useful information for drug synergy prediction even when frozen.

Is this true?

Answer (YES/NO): NO